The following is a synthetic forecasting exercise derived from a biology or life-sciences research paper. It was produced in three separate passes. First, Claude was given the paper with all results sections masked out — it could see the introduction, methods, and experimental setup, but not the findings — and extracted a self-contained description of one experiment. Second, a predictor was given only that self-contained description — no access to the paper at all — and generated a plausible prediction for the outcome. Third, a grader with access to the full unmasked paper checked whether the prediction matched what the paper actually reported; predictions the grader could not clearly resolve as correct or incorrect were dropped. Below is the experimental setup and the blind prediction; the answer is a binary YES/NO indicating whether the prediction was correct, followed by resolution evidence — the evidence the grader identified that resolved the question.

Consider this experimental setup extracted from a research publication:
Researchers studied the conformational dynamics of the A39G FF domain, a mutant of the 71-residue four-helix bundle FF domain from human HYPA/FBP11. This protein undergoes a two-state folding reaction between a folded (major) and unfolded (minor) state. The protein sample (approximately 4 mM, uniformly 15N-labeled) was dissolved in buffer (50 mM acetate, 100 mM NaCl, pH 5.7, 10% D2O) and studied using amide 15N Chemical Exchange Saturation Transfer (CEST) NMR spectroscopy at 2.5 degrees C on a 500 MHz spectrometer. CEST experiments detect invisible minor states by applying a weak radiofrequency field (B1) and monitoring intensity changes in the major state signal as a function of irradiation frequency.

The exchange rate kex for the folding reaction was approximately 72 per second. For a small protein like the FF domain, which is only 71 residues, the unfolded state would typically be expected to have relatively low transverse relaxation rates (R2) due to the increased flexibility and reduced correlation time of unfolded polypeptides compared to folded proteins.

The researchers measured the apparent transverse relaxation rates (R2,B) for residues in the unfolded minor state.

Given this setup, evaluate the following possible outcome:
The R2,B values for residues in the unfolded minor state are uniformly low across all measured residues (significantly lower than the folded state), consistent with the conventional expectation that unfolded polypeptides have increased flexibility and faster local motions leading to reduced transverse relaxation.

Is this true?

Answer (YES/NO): NO